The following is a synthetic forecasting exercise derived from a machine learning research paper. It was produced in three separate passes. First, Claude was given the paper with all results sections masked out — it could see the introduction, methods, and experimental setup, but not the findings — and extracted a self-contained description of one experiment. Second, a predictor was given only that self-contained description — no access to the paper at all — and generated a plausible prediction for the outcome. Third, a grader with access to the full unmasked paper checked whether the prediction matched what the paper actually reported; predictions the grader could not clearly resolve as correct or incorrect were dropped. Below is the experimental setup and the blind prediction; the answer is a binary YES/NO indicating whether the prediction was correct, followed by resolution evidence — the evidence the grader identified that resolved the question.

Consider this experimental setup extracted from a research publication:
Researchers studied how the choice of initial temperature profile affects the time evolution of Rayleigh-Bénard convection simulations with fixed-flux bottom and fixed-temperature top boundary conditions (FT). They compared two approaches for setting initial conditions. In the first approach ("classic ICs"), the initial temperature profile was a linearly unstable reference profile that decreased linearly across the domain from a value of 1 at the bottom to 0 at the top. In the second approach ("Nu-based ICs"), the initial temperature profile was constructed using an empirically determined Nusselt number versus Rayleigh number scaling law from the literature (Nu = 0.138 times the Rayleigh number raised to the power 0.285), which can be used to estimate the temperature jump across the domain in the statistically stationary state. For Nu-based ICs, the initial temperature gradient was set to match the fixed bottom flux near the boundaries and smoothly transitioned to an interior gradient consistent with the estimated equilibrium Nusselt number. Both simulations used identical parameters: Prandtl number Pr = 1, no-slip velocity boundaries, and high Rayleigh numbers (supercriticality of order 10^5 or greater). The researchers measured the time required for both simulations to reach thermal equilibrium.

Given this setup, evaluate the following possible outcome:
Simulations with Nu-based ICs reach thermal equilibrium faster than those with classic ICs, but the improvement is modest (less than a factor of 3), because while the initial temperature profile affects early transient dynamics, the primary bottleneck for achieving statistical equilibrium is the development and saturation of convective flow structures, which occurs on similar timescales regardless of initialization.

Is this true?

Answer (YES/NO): NO